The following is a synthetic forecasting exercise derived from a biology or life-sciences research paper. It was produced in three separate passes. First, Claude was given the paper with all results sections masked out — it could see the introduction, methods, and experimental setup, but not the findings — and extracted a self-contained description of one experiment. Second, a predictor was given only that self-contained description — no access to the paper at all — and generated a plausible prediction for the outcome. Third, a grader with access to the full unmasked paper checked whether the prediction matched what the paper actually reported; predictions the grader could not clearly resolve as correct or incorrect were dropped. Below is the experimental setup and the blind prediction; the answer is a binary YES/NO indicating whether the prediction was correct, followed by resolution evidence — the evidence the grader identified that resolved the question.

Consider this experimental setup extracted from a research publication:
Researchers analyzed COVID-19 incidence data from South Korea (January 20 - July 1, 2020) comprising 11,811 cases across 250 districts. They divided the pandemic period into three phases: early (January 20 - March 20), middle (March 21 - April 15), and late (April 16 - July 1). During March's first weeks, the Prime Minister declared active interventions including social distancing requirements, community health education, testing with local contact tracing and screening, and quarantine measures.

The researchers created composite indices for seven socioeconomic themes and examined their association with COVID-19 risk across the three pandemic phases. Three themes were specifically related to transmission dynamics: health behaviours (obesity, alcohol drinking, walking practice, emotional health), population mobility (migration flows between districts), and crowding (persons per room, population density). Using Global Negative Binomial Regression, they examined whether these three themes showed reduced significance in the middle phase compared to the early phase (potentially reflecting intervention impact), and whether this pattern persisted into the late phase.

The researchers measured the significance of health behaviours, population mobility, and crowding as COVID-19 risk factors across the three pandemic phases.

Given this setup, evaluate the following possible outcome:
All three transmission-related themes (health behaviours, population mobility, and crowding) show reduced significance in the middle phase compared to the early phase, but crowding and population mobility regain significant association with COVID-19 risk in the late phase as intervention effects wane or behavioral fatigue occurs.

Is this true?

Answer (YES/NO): NO